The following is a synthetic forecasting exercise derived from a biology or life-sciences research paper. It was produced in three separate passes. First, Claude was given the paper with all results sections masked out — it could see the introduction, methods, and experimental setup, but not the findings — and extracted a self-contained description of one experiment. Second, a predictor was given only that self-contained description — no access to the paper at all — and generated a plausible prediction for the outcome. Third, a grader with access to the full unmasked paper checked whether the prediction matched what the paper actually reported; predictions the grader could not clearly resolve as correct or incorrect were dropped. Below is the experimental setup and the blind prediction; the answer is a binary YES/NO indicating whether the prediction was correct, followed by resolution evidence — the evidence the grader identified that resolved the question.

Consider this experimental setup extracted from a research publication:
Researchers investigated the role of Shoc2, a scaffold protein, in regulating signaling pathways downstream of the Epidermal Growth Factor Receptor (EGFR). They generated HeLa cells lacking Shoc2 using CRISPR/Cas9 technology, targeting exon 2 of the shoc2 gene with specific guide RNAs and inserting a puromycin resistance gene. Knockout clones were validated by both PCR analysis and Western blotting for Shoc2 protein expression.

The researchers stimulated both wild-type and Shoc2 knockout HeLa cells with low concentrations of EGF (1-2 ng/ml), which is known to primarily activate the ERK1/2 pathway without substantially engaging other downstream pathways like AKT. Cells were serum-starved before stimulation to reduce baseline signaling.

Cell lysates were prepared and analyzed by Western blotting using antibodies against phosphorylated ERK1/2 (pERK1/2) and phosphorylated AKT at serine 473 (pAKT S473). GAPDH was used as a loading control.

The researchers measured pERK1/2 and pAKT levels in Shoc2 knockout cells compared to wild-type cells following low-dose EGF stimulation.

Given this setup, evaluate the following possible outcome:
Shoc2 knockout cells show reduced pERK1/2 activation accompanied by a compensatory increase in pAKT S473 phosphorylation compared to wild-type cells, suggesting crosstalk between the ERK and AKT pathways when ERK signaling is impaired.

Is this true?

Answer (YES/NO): NO